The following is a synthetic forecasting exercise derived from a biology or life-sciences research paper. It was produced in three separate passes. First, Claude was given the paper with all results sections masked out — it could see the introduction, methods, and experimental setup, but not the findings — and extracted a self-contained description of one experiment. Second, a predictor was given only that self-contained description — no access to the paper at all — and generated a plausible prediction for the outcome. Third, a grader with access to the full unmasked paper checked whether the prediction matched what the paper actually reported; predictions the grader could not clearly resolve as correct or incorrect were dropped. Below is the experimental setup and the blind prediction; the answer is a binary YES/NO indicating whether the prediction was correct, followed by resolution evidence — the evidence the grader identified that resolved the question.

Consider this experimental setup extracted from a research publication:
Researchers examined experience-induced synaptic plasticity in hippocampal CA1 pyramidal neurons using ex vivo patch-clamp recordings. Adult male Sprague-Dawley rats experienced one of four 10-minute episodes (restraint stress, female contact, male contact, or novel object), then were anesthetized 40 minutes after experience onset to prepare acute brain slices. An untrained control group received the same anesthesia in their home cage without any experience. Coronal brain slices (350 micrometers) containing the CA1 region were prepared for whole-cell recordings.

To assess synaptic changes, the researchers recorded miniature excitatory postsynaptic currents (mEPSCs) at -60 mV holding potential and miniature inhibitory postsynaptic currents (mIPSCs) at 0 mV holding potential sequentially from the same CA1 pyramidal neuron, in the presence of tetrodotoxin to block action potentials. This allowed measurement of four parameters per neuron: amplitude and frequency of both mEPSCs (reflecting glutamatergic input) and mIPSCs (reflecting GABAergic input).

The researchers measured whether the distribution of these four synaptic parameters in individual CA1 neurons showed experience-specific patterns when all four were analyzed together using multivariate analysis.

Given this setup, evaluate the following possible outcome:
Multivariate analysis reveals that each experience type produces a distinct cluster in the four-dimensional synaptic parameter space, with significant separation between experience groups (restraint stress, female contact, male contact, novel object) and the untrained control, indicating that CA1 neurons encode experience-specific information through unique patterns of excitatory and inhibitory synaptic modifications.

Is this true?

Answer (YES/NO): YES